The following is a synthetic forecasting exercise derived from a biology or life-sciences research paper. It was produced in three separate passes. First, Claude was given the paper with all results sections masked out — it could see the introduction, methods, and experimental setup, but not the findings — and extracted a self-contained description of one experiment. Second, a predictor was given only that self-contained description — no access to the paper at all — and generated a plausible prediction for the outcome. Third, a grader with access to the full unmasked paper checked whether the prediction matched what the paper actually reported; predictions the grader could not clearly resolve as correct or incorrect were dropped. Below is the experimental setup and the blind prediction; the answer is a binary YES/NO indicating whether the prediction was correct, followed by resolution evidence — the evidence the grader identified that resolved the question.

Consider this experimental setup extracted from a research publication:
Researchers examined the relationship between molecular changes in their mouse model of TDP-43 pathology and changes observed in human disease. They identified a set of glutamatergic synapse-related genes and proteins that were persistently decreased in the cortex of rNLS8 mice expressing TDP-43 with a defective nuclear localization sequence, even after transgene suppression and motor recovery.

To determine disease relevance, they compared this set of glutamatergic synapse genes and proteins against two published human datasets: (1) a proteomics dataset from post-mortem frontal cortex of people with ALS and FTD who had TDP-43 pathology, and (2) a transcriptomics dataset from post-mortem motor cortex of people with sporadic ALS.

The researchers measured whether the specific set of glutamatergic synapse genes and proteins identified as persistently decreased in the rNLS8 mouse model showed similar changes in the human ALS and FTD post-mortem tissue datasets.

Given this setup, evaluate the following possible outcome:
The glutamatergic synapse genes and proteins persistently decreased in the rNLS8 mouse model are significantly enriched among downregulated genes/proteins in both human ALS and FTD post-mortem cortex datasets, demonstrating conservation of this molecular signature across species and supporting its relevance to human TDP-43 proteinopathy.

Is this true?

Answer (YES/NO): NO